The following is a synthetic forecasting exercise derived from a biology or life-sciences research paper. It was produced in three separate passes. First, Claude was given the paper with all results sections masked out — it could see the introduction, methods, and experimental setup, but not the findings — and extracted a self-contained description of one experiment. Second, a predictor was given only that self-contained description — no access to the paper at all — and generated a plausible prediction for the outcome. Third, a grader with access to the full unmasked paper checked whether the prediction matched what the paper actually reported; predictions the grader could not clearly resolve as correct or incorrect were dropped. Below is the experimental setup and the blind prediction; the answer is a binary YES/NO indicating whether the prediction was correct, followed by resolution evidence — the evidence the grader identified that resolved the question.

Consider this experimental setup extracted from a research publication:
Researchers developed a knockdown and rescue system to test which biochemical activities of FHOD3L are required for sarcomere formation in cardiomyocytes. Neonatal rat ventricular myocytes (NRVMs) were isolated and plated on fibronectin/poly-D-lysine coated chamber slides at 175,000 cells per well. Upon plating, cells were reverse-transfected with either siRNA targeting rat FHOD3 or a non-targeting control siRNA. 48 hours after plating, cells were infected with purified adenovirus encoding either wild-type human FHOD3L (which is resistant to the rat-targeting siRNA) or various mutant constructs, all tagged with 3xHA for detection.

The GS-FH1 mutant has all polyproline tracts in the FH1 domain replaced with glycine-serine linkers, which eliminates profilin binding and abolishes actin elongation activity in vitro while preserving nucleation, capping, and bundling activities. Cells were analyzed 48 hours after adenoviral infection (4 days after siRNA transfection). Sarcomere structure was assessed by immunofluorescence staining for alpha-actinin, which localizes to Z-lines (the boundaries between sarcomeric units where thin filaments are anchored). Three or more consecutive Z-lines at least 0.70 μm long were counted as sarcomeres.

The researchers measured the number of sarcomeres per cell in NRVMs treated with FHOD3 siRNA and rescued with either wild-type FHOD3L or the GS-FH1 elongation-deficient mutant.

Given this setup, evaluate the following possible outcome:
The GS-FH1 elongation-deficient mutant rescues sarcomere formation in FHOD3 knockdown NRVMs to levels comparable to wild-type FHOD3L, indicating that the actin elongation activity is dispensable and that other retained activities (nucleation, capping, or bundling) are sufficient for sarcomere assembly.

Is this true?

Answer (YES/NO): NO